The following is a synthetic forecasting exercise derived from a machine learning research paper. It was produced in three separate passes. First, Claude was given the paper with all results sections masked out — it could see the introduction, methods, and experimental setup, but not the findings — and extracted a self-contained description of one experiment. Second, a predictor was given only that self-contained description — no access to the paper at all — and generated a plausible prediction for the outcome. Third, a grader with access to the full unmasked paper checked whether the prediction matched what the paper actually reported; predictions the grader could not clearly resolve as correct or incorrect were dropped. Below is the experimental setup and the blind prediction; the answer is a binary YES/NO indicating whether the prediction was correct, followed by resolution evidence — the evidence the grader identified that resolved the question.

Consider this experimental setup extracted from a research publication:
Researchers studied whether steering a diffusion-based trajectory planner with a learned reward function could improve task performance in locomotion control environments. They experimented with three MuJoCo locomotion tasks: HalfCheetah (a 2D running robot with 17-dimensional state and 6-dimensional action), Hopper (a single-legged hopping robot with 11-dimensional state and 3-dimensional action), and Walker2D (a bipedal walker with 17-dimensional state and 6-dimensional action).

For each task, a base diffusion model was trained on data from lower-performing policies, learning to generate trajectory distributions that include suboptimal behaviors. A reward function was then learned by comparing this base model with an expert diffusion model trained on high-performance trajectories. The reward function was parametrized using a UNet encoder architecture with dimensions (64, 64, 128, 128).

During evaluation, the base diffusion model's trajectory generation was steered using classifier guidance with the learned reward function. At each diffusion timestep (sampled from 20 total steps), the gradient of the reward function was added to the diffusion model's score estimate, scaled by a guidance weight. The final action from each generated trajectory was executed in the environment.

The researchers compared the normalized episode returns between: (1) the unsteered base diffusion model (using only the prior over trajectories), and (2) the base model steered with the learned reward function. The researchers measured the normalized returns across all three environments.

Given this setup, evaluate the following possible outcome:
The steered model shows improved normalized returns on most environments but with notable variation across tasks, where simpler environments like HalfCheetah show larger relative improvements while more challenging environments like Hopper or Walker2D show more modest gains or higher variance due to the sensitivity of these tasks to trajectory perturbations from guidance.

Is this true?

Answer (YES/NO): NO